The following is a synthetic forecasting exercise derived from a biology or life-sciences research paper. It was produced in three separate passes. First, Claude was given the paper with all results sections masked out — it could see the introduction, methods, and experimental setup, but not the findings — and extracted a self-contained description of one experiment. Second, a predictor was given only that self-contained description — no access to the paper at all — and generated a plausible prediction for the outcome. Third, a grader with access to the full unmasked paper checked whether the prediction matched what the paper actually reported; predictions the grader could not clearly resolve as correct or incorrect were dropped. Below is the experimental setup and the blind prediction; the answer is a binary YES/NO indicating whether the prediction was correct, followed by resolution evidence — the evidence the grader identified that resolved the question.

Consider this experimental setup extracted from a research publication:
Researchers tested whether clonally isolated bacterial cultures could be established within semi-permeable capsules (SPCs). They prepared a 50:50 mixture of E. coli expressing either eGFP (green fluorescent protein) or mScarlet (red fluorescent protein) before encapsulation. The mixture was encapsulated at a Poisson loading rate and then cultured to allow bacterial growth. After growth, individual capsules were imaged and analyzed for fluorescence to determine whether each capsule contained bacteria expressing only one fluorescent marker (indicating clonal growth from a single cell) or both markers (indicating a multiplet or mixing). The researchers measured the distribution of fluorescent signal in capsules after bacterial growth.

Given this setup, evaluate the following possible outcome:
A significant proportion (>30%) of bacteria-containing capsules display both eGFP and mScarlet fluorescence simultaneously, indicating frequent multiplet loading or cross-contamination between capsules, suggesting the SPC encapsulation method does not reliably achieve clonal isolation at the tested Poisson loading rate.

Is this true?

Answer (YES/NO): NO